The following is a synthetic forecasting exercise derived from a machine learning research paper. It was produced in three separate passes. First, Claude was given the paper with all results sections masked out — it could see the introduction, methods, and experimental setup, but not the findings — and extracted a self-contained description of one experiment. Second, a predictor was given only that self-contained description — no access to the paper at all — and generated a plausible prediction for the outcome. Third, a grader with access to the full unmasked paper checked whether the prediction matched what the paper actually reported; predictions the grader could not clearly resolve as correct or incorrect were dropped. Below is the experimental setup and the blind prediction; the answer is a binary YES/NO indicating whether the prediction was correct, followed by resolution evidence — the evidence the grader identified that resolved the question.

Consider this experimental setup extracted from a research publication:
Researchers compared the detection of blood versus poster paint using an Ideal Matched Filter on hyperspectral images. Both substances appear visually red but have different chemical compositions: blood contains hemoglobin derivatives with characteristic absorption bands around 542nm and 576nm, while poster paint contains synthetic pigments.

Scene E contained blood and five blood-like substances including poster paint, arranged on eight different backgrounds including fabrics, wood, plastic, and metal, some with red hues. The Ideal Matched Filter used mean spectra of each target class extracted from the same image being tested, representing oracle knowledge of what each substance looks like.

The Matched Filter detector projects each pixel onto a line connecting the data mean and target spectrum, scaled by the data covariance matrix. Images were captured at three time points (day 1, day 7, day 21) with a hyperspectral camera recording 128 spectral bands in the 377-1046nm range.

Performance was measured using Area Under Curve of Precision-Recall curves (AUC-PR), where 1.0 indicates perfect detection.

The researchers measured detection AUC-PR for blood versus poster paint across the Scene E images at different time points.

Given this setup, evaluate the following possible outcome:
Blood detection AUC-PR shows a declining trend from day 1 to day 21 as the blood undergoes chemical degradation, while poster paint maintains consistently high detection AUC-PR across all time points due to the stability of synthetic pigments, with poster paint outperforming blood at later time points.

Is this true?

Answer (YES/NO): NO